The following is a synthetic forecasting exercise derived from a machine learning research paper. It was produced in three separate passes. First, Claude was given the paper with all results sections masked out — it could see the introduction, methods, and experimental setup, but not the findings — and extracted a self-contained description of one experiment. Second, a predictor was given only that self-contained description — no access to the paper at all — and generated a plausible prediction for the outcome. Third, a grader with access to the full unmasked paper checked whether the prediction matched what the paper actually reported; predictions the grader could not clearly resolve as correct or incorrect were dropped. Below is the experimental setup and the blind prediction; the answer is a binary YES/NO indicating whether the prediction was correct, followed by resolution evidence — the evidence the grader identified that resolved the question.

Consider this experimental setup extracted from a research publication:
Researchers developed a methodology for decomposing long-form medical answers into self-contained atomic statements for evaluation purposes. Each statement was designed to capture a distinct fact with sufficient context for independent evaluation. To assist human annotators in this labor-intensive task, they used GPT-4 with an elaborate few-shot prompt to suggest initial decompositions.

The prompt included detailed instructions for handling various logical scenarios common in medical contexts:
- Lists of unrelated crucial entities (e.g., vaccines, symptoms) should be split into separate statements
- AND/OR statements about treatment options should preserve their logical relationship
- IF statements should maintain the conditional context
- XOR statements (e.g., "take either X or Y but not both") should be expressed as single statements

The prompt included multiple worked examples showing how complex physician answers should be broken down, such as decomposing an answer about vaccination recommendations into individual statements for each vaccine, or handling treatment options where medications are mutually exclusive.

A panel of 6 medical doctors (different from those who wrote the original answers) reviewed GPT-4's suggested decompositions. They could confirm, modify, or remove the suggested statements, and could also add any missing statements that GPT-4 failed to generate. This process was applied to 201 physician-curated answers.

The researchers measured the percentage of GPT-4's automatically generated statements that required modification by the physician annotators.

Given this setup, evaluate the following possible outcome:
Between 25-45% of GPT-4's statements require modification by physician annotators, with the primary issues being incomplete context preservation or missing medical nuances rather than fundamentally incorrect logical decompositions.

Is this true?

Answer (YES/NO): NO